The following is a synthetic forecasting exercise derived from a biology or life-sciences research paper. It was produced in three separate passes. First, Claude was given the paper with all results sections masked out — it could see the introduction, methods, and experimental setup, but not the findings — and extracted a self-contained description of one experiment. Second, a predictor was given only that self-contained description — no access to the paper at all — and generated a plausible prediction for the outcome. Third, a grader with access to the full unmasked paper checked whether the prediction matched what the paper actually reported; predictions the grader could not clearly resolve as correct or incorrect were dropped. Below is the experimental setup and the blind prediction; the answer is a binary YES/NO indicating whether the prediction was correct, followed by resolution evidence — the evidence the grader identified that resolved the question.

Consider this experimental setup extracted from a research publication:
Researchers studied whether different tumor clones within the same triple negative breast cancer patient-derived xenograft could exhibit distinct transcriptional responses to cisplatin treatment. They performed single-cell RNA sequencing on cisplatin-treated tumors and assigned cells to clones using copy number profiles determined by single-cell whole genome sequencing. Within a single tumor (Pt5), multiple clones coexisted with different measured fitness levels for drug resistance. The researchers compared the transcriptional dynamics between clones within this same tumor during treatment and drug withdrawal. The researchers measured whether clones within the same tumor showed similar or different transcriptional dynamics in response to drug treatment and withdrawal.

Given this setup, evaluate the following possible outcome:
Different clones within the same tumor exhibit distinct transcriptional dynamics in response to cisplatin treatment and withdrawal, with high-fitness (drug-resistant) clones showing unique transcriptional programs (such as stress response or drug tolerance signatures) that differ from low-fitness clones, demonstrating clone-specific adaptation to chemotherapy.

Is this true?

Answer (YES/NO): YES